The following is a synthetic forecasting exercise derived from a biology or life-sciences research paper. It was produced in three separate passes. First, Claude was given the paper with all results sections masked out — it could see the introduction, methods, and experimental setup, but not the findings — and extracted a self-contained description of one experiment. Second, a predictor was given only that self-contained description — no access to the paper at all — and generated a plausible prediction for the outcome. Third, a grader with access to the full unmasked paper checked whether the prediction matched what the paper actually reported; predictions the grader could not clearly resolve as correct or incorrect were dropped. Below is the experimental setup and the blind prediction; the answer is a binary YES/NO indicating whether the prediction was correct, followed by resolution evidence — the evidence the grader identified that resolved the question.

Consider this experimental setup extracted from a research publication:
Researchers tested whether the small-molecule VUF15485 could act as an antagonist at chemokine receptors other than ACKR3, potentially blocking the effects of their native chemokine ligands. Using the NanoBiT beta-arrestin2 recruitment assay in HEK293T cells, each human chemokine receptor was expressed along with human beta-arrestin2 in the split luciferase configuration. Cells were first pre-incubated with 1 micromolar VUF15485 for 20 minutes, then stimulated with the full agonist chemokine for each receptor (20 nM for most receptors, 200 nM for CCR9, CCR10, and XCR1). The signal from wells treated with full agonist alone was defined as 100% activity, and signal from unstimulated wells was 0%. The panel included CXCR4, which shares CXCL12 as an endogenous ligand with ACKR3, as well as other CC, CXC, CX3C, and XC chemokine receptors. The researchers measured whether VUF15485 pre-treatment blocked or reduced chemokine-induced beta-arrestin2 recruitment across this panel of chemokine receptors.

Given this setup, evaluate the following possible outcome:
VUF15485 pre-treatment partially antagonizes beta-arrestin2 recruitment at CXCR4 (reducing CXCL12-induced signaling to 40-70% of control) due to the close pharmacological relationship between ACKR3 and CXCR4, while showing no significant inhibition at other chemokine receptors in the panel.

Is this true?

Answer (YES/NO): NO